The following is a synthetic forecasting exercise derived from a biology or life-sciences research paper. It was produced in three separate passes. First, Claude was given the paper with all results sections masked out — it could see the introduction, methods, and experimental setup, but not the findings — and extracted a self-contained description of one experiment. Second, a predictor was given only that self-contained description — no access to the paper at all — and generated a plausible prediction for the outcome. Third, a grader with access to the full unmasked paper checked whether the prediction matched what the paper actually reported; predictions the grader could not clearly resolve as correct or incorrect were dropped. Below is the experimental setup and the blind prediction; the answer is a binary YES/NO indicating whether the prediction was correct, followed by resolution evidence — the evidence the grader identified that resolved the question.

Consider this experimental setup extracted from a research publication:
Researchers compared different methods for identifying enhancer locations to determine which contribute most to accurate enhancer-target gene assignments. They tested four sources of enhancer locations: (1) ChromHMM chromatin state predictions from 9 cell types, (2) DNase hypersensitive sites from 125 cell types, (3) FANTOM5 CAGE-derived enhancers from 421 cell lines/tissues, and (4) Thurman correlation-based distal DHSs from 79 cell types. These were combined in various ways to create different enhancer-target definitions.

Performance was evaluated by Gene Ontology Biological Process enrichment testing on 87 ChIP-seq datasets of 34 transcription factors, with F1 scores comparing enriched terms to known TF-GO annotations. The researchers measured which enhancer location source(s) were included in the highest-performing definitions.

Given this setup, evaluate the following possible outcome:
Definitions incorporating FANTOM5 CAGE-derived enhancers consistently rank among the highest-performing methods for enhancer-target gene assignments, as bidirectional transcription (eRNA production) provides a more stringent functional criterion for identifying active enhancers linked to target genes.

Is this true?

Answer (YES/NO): YES